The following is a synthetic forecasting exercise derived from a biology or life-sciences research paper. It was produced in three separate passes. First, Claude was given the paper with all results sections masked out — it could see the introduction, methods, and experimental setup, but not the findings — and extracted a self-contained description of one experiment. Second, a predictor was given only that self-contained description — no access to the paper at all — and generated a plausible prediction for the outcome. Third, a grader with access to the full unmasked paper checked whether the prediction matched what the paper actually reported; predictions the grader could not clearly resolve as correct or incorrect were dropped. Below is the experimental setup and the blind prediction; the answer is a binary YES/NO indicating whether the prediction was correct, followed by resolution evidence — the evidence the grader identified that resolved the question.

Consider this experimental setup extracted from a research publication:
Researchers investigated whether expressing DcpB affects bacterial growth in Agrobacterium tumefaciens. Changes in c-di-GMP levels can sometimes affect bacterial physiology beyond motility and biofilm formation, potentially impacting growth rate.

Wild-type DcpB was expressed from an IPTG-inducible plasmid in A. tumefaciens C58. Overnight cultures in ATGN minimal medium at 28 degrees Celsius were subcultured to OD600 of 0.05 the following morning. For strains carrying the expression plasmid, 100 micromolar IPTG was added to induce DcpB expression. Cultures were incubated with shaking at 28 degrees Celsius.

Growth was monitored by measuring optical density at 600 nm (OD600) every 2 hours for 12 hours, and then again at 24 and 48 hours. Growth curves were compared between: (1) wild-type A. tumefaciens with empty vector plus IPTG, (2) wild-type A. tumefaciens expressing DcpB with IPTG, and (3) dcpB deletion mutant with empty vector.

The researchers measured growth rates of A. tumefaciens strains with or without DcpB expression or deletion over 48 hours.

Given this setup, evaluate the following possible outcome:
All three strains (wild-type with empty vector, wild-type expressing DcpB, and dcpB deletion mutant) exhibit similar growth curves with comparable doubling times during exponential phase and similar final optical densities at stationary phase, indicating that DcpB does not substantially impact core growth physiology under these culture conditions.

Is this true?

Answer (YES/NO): YES